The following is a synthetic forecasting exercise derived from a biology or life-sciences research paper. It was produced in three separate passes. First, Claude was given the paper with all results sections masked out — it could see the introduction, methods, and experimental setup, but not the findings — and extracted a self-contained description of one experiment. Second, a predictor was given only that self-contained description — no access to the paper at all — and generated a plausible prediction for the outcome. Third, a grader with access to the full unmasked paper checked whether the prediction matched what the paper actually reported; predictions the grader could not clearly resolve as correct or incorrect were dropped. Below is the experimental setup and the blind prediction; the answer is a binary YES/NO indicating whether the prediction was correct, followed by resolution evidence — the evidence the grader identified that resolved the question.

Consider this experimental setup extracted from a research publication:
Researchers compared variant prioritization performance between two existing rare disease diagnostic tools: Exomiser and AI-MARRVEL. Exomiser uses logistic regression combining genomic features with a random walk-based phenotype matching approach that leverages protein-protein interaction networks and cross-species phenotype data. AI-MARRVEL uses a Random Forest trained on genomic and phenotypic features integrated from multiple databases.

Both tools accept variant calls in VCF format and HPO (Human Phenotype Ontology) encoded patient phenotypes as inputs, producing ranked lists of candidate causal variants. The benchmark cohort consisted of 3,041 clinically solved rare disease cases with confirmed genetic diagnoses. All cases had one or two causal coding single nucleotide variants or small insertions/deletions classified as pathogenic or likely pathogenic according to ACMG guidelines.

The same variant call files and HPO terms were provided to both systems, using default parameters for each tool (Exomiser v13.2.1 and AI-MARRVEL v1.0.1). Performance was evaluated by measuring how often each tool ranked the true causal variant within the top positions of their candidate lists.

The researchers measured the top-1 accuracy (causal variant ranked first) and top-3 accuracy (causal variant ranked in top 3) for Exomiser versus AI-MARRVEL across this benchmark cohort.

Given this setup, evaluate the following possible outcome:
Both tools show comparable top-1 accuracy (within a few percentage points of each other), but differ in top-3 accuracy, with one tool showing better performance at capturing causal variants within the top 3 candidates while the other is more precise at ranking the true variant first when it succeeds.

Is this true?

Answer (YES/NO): NO